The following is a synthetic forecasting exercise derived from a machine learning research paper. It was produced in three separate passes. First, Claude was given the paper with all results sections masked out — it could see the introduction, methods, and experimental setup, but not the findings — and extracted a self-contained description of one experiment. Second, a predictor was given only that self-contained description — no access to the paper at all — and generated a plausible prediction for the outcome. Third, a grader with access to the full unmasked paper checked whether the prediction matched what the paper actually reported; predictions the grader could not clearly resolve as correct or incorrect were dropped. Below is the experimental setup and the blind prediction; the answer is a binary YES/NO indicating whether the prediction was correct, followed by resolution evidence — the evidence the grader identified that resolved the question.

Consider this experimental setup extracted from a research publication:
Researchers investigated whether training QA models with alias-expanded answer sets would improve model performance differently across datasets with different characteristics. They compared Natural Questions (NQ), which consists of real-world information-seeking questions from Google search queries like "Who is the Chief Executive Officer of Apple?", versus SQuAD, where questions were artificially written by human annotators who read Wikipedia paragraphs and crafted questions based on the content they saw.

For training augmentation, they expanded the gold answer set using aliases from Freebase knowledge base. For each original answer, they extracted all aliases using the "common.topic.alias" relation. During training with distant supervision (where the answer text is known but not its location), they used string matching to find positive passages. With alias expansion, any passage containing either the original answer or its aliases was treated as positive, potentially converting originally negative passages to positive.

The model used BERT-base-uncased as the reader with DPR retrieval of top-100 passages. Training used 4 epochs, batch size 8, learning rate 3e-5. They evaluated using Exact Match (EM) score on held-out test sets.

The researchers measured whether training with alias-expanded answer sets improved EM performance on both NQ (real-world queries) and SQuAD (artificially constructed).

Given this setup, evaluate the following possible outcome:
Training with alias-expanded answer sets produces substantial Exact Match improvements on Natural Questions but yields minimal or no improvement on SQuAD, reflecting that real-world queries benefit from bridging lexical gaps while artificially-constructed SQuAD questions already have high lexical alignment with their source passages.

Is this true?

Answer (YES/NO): NO